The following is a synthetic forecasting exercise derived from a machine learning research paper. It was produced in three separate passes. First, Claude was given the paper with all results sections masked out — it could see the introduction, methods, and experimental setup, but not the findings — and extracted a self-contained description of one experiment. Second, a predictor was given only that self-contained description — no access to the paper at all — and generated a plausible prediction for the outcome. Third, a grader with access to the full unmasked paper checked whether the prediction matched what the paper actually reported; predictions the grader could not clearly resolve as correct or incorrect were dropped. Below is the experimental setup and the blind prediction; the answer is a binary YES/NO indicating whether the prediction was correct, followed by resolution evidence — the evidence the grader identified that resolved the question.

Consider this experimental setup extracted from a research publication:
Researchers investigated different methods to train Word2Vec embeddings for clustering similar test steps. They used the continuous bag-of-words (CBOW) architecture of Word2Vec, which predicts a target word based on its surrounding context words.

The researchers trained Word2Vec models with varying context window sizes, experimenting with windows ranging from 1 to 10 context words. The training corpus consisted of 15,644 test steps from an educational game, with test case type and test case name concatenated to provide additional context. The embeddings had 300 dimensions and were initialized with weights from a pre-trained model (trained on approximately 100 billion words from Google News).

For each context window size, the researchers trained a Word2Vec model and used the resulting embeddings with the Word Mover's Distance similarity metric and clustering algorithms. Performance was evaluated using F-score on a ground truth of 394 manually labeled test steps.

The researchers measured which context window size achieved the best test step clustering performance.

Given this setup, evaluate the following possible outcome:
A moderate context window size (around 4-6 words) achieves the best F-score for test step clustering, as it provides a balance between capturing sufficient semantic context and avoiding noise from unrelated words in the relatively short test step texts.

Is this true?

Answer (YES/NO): NO